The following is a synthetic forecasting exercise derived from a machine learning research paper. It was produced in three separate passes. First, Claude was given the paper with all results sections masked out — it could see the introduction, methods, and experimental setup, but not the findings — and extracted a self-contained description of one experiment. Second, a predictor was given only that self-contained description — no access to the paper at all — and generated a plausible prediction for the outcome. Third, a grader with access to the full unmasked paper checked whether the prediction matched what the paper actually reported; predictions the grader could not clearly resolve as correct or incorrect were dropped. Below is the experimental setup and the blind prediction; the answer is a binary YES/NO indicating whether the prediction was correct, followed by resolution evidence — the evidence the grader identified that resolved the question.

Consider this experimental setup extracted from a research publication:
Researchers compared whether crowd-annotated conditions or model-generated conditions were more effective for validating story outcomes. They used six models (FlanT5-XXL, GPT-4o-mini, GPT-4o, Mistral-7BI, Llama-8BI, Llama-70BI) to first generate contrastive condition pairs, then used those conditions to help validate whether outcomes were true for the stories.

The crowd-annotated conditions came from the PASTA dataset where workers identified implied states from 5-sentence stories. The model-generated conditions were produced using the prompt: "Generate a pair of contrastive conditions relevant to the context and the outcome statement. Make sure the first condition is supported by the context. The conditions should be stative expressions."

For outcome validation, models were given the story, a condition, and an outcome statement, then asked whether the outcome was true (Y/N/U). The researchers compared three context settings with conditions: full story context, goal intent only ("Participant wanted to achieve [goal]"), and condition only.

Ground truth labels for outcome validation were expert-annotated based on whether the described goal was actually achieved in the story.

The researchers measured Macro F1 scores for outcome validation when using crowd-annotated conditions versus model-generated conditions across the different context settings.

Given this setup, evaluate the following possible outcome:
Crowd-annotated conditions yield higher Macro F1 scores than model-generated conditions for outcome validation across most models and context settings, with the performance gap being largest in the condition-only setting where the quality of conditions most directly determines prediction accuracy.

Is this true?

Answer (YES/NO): NO